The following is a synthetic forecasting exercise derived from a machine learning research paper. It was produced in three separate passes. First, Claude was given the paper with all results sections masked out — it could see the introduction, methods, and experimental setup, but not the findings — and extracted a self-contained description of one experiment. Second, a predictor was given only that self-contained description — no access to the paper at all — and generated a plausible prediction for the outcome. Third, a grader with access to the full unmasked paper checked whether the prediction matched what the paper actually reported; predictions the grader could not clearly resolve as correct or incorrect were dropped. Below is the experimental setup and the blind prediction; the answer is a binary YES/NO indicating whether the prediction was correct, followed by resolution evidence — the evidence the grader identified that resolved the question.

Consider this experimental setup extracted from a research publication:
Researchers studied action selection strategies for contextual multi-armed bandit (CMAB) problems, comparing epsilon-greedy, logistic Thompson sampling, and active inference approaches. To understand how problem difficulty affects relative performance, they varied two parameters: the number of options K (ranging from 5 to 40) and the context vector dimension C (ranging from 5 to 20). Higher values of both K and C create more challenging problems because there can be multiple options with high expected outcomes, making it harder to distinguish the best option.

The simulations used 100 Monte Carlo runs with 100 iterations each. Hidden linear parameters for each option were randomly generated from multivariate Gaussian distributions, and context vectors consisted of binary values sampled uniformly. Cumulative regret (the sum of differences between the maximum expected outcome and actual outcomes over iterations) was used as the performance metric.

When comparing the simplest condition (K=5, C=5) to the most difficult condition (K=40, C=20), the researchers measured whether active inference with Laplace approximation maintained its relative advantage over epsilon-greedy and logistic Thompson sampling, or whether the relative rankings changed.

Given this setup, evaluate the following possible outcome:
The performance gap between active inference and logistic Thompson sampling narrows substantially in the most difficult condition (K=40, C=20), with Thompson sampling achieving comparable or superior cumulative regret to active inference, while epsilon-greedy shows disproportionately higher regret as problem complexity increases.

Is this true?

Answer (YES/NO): NO